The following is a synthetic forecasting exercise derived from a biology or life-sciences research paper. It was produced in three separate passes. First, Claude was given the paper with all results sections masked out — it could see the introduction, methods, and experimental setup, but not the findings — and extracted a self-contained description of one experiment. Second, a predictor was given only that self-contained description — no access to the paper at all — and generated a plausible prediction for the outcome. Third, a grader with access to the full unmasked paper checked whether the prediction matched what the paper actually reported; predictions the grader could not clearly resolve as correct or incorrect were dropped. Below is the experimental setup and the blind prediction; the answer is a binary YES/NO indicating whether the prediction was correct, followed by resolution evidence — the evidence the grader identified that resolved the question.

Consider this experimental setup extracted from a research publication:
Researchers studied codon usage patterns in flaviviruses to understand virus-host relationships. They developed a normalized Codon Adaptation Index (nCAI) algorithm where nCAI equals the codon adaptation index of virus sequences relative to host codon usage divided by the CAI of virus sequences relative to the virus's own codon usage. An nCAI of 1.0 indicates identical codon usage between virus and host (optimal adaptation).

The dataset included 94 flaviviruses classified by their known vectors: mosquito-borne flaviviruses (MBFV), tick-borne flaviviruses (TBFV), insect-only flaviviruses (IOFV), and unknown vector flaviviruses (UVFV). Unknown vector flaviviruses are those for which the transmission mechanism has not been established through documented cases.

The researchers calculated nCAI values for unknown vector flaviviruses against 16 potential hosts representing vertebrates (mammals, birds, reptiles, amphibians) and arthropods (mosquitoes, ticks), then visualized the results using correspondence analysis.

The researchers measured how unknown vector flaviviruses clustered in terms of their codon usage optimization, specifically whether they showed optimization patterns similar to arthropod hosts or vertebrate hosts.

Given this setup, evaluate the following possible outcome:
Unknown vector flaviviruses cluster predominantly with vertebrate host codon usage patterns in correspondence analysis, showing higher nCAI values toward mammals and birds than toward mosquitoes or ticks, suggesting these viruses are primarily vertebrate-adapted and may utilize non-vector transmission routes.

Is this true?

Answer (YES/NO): YES